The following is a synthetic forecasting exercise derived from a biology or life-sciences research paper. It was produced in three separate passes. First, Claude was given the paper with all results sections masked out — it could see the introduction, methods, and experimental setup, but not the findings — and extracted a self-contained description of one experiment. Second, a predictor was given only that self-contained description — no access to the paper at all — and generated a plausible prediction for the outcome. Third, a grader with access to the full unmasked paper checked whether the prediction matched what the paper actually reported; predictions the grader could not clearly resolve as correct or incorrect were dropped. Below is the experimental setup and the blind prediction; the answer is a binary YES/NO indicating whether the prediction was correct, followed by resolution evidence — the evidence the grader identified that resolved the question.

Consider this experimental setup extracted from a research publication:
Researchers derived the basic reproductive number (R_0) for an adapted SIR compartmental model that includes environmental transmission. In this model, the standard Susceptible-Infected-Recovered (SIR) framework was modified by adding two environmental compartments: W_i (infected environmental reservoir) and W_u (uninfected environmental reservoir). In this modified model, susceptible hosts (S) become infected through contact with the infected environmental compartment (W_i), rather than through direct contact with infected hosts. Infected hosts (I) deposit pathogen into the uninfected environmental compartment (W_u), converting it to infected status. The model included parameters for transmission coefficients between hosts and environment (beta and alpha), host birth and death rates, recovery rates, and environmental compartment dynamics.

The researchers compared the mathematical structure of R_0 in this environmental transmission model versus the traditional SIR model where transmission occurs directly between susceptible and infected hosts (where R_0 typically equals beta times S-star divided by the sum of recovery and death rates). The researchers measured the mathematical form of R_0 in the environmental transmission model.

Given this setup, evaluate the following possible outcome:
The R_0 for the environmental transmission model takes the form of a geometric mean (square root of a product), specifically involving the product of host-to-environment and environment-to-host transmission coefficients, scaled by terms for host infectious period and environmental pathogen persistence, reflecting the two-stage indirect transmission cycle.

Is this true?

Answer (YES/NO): YES